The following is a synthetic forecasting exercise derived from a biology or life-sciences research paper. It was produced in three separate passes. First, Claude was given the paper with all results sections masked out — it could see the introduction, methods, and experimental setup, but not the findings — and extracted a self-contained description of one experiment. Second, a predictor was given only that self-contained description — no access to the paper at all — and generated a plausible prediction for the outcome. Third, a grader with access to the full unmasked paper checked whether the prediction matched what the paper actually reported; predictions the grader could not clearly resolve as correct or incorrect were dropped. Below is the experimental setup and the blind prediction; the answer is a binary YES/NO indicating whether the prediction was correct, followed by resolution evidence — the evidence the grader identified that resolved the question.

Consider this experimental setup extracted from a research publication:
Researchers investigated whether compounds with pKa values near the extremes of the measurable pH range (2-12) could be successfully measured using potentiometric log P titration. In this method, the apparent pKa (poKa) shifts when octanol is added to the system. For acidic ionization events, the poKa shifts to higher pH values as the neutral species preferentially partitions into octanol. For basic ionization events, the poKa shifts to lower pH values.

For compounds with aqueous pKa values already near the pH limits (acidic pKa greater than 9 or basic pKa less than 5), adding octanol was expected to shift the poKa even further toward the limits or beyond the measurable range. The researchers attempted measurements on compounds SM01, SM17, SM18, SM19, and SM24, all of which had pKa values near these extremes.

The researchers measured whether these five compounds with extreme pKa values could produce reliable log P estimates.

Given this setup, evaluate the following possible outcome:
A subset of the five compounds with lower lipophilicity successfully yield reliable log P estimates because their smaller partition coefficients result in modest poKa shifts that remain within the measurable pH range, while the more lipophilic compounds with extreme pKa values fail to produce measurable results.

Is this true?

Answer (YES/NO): NO